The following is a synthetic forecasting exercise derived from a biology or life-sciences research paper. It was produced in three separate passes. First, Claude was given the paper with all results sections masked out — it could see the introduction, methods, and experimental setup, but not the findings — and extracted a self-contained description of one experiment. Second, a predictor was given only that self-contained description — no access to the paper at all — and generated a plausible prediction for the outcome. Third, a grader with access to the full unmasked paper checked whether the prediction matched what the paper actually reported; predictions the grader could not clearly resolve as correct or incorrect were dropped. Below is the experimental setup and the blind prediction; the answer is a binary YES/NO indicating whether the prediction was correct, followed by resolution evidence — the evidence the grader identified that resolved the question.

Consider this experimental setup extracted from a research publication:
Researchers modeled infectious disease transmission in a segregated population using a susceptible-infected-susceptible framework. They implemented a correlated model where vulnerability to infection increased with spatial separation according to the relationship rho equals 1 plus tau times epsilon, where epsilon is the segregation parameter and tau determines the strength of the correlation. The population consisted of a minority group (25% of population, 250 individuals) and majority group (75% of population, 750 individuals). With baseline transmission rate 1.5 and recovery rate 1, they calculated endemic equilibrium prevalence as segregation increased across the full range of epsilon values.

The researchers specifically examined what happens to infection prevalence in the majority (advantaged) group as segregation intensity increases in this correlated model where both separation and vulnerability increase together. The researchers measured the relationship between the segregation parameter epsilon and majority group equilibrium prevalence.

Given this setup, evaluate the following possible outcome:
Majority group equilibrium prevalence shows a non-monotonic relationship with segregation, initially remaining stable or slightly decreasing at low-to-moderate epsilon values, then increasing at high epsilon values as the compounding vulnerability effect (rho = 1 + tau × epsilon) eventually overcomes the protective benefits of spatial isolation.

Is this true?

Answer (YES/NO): NO